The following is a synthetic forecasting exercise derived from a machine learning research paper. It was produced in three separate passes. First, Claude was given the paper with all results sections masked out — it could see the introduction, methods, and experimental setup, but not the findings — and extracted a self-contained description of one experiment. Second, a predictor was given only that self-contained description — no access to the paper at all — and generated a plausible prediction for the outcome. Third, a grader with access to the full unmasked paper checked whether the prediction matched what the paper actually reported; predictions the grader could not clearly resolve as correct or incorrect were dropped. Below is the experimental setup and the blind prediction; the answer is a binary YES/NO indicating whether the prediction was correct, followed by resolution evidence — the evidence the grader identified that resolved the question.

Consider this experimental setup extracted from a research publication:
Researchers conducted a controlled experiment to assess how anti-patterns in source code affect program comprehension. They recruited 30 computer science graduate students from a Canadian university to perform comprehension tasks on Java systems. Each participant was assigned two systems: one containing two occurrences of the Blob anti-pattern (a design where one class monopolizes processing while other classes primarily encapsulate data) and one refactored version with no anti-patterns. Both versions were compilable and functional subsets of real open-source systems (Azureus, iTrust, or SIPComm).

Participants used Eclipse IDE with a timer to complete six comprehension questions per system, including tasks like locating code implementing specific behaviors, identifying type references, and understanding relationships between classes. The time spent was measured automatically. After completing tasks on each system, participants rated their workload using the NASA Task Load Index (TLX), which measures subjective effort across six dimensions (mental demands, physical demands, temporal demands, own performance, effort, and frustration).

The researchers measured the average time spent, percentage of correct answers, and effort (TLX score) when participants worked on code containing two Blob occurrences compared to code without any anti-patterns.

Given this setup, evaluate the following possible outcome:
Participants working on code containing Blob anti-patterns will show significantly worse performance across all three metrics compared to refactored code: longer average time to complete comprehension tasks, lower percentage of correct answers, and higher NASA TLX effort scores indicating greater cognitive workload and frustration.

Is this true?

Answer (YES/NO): YES